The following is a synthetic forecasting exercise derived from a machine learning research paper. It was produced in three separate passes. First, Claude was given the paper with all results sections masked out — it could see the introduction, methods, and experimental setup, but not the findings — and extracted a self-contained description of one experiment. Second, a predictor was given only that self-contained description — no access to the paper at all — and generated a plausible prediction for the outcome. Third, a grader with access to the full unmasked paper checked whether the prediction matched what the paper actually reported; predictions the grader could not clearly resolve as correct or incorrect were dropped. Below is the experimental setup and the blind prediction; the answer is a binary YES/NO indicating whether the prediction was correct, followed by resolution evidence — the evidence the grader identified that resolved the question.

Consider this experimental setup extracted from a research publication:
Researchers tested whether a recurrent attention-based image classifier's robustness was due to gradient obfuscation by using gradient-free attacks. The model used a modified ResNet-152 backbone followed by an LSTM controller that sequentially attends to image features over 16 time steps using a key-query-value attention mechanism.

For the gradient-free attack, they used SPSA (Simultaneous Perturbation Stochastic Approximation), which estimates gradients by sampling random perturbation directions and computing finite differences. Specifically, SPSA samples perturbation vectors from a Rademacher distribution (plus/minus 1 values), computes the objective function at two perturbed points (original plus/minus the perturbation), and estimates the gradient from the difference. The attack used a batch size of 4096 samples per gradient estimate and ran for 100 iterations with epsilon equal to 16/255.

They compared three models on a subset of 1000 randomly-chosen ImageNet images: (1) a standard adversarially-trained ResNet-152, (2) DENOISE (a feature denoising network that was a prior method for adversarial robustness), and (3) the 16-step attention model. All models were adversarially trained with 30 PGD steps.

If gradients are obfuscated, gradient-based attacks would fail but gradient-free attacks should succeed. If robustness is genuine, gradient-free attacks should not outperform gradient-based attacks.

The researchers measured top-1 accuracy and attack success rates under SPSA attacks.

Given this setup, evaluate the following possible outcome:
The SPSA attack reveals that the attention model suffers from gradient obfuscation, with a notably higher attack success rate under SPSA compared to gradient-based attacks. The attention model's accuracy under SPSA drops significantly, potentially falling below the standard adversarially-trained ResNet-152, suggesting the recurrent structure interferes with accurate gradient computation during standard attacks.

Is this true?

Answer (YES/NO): NO